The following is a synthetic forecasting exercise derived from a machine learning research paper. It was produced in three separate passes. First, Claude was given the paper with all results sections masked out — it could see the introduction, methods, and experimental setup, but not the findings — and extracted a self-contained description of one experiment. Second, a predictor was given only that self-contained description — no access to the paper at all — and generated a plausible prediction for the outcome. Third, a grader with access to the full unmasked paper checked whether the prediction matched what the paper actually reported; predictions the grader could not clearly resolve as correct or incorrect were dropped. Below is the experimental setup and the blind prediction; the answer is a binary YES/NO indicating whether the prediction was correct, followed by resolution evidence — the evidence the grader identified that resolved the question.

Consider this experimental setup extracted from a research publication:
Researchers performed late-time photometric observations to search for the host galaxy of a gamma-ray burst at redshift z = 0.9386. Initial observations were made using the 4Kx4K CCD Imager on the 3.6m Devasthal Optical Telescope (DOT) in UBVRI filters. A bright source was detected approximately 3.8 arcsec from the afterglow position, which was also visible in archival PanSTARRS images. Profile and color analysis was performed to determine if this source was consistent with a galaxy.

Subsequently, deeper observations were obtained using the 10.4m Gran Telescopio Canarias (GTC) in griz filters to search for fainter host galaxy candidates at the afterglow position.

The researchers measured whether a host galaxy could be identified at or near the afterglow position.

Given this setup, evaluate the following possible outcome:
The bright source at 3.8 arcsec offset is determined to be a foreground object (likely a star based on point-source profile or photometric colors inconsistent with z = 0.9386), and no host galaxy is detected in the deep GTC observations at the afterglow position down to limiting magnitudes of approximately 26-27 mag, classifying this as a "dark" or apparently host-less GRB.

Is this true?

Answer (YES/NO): NO